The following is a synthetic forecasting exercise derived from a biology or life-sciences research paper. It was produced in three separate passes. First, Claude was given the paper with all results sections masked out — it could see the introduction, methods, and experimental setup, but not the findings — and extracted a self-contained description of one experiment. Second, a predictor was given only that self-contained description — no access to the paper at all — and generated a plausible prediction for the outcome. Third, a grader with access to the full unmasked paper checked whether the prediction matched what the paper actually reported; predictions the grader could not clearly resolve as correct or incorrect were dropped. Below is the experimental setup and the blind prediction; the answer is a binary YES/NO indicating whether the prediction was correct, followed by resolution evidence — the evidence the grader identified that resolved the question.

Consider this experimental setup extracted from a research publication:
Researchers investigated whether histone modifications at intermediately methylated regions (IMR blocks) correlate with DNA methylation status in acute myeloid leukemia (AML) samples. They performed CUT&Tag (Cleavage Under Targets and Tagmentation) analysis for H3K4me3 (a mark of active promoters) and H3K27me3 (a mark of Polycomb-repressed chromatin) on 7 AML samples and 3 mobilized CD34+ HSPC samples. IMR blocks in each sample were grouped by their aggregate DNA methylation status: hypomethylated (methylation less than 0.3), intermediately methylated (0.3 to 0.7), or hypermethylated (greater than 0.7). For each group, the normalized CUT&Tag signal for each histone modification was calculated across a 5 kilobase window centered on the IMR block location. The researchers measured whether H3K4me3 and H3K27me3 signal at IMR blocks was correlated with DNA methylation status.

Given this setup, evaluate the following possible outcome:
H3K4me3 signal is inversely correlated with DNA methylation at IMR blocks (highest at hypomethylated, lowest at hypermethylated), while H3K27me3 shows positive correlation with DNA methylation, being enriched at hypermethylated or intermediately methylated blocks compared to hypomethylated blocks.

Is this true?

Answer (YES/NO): NO